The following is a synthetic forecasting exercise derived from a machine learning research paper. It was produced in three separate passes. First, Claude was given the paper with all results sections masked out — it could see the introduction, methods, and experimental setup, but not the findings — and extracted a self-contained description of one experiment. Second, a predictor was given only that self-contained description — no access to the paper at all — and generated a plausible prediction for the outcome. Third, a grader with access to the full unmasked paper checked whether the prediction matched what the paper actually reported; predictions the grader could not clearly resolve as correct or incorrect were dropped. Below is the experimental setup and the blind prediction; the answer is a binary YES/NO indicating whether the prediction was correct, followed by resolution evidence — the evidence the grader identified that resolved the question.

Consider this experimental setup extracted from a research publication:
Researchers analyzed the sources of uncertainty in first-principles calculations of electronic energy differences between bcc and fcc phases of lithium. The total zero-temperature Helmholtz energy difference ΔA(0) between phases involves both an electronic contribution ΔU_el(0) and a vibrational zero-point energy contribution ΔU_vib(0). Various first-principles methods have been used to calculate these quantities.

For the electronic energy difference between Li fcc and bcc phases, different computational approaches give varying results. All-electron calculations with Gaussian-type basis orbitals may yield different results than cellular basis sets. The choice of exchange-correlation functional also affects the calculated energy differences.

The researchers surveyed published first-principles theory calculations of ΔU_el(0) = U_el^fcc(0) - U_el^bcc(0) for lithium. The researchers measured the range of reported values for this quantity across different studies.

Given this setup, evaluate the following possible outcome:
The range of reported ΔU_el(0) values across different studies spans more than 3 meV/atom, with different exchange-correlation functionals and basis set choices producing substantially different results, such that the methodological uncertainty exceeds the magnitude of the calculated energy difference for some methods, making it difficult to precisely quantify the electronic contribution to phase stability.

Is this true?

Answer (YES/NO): YES